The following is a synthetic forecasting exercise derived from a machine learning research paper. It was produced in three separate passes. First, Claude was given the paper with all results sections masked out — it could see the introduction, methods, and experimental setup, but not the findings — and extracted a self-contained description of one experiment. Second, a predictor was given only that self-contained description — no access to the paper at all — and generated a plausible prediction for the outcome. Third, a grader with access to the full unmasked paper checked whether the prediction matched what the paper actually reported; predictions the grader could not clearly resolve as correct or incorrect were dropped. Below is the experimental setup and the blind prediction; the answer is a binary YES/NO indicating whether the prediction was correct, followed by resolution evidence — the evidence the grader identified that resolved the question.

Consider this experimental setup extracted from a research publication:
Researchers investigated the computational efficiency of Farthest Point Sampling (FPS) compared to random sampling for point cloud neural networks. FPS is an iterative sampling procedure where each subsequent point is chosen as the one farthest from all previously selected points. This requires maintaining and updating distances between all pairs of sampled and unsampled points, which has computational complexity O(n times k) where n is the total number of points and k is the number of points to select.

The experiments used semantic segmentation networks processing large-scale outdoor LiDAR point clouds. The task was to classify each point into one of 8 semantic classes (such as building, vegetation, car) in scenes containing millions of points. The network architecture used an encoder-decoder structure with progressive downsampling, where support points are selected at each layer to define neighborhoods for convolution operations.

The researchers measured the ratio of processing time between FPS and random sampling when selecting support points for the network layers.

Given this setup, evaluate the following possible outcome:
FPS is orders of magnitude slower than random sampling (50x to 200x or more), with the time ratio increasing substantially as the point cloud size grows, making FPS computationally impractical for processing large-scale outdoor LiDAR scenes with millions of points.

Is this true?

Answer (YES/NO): NO